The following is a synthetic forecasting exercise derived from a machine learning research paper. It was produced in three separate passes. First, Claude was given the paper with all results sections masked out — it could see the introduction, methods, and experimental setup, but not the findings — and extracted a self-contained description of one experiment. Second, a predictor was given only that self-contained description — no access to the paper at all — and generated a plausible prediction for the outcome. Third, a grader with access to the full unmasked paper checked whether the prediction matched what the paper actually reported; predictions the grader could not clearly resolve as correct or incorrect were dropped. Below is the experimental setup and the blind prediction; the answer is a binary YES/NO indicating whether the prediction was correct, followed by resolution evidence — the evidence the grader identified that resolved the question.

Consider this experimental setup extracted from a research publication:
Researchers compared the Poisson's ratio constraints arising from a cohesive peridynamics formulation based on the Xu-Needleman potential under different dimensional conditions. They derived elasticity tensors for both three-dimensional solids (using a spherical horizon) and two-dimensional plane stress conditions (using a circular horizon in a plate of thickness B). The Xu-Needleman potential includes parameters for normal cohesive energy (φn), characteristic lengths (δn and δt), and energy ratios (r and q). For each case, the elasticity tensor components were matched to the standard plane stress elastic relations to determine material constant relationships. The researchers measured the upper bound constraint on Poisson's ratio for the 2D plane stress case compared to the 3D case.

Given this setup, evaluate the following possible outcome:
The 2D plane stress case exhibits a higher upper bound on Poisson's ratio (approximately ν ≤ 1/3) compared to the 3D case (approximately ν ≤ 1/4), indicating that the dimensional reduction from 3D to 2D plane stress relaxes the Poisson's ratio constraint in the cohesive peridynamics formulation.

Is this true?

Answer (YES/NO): YES